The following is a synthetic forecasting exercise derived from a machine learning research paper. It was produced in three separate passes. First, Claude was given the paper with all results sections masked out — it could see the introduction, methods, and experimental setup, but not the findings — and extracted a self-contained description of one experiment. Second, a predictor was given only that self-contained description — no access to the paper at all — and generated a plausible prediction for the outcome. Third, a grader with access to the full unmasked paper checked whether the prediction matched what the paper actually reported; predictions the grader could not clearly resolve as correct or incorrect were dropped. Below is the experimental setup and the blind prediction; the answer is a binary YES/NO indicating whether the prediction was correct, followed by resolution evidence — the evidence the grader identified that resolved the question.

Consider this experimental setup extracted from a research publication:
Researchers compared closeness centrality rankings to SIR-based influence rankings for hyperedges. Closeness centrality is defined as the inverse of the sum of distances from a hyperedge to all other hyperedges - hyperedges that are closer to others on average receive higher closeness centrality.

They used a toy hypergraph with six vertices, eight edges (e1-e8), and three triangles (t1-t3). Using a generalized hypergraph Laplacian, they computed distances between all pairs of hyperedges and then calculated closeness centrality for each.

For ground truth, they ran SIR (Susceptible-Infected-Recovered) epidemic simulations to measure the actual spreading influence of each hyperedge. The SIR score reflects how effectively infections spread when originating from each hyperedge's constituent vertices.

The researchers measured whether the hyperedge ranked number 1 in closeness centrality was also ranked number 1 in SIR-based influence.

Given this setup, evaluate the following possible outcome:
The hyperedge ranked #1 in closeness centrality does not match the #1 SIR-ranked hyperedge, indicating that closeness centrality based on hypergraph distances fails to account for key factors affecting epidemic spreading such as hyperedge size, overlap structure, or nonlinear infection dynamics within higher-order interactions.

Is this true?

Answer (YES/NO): NO